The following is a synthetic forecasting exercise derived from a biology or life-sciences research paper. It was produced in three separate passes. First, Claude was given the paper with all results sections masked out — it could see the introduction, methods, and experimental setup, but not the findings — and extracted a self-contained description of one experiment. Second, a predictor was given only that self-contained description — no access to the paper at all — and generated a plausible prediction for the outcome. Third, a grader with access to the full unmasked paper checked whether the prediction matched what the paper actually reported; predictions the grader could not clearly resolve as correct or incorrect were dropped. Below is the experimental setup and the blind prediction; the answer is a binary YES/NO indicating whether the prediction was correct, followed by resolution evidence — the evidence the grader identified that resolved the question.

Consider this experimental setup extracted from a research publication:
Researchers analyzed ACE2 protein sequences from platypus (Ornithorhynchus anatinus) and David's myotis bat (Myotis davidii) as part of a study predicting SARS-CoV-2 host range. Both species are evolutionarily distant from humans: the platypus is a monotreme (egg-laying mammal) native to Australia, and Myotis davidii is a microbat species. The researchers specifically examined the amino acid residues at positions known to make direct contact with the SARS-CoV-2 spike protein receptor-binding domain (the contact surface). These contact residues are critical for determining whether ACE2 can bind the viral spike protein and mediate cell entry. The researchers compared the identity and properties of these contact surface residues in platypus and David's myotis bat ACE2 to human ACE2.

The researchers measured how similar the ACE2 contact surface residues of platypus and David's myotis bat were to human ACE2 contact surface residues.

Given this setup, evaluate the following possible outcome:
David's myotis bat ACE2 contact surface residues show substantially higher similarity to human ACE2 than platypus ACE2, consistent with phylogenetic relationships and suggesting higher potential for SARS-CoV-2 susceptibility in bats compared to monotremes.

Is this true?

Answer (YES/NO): NO